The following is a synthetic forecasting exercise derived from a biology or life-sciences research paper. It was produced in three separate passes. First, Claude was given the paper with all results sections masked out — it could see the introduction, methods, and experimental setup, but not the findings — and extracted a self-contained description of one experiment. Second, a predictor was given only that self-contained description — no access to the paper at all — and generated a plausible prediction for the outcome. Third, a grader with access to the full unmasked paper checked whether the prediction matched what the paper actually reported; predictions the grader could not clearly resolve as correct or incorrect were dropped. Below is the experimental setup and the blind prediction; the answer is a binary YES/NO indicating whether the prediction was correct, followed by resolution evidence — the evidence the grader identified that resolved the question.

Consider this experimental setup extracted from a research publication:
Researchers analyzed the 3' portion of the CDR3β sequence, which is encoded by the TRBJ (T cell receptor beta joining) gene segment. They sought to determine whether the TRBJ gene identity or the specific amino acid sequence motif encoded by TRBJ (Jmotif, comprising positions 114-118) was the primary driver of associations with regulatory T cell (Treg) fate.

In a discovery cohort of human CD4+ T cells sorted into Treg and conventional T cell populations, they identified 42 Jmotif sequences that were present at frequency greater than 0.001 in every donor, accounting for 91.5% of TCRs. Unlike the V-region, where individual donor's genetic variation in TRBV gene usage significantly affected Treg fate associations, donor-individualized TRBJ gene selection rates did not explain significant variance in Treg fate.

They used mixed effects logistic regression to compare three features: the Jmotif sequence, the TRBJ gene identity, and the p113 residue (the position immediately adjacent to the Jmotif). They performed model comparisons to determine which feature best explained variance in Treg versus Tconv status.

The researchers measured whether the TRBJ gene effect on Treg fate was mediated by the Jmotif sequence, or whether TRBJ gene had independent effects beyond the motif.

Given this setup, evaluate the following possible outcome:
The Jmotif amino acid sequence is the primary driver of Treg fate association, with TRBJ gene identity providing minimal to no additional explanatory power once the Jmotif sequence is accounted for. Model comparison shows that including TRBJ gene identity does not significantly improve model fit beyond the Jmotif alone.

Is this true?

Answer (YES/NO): YES